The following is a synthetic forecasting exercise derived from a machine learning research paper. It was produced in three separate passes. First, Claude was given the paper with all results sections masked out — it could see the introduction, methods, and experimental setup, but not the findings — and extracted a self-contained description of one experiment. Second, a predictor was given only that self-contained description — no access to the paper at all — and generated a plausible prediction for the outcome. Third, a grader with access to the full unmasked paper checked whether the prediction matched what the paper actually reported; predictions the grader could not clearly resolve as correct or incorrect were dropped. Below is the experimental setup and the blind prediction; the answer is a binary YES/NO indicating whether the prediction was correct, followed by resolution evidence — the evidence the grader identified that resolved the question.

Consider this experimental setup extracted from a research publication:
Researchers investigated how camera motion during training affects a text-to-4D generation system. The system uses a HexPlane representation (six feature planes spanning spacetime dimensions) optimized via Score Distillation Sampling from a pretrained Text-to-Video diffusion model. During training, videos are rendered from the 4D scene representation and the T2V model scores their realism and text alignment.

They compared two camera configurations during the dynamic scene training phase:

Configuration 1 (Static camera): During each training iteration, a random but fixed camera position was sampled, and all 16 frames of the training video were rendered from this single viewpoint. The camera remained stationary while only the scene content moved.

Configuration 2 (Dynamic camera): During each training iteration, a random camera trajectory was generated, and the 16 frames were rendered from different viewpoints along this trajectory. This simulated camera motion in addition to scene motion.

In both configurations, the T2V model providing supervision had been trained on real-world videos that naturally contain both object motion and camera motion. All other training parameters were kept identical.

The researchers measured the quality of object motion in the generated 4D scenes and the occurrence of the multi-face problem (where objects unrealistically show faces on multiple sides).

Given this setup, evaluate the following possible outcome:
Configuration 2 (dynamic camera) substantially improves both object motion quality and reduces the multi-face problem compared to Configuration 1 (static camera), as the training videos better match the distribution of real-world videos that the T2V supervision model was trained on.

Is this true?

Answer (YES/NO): YES